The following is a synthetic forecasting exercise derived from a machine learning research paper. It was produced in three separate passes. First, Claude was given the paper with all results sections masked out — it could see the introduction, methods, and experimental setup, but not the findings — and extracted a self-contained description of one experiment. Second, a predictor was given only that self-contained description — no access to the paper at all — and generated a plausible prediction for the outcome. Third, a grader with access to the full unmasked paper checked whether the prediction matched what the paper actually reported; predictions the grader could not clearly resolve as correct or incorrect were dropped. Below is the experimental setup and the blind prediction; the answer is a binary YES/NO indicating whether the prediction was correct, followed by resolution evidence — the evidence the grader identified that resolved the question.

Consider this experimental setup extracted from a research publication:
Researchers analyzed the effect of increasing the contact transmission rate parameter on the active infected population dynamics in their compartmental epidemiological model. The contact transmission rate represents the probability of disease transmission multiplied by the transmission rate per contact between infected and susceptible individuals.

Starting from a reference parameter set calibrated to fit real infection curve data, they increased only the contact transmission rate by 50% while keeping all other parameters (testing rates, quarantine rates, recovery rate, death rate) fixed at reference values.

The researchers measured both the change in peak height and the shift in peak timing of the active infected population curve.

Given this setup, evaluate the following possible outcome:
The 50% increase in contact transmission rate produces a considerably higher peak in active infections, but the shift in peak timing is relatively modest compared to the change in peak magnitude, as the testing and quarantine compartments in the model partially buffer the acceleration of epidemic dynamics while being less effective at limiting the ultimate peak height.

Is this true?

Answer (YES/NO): NO